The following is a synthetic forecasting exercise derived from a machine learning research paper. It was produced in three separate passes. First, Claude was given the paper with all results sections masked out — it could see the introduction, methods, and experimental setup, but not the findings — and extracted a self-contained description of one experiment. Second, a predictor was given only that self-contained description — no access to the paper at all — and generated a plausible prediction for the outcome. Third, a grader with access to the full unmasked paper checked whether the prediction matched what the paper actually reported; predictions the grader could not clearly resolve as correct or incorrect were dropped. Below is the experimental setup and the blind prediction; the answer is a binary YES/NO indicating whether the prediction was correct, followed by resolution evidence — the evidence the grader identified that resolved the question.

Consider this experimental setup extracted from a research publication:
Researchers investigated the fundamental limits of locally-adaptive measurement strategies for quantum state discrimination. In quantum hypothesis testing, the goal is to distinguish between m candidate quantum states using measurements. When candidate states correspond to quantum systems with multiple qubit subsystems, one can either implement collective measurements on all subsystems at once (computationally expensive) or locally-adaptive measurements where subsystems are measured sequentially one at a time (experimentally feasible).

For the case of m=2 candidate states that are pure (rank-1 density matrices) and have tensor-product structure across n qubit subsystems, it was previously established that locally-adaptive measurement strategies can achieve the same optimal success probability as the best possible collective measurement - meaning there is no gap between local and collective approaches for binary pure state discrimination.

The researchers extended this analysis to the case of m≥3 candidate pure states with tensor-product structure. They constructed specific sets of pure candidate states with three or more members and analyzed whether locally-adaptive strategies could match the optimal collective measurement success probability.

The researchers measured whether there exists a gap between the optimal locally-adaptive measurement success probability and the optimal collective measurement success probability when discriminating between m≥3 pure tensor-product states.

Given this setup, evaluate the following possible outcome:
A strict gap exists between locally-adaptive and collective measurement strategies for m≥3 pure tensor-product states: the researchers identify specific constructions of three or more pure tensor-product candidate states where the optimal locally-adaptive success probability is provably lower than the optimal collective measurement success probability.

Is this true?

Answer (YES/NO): YES